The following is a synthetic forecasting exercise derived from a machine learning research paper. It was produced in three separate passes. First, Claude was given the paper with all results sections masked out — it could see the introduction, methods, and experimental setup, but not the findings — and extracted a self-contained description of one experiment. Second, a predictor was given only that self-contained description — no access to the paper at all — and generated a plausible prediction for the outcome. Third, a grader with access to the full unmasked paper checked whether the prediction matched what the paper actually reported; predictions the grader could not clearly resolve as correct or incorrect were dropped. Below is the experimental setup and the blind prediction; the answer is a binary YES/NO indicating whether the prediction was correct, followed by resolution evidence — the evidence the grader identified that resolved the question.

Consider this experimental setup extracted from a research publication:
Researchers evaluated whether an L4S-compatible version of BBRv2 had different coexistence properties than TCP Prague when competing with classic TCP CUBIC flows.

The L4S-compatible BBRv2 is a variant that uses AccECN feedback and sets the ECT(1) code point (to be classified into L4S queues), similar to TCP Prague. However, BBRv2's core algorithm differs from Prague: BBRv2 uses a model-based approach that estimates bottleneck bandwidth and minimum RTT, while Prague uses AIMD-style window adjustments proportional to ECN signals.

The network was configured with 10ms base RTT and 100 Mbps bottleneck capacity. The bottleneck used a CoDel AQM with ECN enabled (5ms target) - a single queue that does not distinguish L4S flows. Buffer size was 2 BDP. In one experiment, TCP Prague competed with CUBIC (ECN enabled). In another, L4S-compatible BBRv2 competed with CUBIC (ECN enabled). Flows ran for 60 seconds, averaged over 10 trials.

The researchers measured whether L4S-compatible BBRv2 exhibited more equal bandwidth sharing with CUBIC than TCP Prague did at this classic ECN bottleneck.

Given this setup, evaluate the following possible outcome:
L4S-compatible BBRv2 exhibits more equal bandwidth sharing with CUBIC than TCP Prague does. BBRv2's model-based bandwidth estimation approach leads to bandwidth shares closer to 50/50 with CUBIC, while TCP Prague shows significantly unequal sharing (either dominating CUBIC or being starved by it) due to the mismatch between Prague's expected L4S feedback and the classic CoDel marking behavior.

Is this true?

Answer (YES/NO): YES